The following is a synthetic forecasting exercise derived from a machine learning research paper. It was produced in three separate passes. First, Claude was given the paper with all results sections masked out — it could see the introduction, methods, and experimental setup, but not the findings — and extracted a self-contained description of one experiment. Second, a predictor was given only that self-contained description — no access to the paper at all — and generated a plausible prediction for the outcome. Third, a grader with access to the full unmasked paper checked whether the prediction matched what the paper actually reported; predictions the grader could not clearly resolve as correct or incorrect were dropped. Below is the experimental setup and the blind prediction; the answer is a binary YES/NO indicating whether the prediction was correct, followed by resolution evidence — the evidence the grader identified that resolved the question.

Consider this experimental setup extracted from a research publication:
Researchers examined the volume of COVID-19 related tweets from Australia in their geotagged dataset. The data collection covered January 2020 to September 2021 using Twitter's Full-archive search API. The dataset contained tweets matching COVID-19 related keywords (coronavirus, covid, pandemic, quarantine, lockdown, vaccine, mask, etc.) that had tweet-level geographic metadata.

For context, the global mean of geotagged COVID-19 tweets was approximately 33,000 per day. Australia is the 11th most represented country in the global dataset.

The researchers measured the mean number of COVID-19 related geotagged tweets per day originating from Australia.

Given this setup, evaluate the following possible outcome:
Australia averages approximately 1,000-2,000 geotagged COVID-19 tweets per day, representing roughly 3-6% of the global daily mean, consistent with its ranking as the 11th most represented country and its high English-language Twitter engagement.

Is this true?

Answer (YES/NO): NO